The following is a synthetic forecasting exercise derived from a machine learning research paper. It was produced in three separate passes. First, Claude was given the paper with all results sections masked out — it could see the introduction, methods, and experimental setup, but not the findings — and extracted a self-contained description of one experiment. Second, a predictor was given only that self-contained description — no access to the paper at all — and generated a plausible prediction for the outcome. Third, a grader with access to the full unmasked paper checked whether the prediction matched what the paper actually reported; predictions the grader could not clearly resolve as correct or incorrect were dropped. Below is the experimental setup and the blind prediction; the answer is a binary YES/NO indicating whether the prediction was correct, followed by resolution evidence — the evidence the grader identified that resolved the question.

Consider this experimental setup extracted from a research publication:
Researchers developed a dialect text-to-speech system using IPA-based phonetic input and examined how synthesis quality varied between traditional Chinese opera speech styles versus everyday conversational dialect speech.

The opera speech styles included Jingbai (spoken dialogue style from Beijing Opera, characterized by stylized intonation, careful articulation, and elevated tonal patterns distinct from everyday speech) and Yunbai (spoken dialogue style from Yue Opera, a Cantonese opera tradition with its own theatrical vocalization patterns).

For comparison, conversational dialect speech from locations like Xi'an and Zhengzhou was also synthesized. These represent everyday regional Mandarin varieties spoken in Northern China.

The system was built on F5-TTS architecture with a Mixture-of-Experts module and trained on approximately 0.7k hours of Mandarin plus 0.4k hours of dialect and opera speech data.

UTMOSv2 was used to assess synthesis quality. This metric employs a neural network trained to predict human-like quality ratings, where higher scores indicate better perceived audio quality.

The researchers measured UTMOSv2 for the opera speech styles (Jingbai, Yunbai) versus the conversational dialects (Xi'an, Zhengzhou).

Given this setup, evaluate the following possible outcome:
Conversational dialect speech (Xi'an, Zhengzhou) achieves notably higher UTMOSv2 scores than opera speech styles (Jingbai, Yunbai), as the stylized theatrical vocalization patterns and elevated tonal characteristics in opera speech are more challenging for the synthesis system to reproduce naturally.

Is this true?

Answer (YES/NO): YES